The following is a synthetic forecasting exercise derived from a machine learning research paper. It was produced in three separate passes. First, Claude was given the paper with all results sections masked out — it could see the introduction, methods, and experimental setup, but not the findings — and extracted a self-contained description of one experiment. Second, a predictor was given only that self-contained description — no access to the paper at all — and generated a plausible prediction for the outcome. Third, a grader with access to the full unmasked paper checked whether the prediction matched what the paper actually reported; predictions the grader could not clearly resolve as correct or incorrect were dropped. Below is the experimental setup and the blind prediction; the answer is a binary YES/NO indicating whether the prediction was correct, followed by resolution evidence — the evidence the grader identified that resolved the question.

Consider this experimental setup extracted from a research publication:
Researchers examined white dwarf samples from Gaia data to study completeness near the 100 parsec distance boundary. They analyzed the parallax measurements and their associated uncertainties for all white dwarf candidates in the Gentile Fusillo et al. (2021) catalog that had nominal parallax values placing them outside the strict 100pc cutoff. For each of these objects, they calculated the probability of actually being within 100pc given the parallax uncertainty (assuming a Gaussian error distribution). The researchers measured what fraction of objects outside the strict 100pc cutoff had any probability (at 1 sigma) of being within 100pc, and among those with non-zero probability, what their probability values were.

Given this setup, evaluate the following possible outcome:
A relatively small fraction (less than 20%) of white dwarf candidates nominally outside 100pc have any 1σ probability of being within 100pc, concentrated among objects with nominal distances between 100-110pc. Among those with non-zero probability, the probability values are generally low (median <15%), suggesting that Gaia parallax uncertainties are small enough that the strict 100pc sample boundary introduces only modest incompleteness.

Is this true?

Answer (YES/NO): NO